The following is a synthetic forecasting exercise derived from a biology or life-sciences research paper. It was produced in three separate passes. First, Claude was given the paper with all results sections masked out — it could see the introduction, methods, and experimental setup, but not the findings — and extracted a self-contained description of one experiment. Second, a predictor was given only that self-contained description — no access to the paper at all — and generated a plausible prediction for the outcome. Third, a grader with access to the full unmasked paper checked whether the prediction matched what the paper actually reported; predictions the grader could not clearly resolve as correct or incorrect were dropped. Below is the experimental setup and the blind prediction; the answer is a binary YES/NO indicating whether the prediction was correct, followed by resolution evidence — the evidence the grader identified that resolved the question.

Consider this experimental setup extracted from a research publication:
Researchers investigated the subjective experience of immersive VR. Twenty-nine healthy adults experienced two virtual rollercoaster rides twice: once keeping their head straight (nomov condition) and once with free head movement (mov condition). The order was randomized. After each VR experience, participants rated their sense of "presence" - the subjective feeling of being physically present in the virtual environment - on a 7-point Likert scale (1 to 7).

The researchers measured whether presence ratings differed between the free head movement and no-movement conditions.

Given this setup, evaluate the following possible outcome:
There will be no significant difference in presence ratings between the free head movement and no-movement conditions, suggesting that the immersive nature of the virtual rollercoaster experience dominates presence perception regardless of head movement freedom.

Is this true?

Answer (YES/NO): YES